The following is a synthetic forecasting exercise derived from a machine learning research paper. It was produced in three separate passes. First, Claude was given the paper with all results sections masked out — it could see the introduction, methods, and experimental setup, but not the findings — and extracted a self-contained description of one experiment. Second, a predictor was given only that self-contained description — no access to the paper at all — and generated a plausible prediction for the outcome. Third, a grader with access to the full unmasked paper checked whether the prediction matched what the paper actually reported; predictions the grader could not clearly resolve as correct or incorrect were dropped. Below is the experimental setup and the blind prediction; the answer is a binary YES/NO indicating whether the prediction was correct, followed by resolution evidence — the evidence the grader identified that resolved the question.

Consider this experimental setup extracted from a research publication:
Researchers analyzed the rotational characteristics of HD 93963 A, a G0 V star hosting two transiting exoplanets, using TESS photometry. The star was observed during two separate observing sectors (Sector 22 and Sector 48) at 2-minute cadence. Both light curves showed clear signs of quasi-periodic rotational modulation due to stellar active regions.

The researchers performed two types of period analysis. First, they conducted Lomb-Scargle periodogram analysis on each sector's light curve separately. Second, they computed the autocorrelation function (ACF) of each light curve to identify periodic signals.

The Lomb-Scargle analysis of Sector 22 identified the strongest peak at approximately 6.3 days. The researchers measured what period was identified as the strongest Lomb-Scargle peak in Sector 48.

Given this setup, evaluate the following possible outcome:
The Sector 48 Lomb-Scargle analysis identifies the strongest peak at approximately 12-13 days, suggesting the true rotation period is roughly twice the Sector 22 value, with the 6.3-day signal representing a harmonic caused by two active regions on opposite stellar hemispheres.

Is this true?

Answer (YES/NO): NO